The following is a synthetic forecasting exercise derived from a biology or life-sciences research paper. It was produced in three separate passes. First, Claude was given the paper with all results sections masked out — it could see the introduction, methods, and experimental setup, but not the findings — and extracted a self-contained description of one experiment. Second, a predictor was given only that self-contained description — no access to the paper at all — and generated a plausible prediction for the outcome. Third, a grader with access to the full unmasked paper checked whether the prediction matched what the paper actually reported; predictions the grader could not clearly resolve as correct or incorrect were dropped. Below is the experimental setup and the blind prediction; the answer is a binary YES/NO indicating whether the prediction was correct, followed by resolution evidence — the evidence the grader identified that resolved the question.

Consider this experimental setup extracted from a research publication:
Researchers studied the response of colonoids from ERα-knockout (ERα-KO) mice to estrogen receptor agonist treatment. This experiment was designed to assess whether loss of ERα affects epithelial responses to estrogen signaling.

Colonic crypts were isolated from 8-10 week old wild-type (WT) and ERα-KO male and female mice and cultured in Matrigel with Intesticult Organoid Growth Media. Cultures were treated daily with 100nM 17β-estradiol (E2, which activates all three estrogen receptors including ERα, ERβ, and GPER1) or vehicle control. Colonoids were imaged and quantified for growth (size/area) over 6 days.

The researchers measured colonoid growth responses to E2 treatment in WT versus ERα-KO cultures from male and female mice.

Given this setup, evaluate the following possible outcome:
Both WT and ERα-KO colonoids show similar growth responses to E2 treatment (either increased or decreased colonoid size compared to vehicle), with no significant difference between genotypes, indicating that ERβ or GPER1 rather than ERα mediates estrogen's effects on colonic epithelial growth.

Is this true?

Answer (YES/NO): NO